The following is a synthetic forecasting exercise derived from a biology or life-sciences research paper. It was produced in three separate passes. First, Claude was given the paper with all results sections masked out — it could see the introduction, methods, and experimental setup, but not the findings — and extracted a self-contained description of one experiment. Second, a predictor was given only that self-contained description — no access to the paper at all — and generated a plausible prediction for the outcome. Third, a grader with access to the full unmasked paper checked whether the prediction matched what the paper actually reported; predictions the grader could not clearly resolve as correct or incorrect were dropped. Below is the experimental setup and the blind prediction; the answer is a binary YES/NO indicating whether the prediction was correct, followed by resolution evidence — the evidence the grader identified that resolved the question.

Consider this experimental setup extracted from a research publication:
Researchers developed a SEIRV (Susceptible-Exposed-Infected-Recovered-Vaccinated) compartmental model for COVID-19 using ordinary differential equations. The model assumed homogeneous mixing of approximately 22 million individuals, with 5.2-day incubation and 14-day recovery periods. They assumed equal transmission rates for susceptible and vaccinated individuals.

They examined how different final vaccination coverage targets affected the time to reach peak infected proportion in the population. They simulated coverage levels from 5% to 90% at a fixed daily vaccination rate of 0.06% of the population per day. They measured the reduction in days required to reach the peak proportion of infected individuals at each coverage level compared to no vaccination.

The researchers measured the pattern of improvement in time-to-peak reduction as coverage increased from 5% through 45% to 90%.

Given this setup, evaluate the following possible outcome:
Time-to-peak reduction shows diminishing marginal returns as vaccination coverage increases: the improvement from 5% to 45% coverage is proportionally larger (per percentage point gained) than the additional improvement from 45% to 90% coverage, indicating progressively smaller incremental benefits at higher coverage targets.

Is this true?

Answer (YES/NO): YES